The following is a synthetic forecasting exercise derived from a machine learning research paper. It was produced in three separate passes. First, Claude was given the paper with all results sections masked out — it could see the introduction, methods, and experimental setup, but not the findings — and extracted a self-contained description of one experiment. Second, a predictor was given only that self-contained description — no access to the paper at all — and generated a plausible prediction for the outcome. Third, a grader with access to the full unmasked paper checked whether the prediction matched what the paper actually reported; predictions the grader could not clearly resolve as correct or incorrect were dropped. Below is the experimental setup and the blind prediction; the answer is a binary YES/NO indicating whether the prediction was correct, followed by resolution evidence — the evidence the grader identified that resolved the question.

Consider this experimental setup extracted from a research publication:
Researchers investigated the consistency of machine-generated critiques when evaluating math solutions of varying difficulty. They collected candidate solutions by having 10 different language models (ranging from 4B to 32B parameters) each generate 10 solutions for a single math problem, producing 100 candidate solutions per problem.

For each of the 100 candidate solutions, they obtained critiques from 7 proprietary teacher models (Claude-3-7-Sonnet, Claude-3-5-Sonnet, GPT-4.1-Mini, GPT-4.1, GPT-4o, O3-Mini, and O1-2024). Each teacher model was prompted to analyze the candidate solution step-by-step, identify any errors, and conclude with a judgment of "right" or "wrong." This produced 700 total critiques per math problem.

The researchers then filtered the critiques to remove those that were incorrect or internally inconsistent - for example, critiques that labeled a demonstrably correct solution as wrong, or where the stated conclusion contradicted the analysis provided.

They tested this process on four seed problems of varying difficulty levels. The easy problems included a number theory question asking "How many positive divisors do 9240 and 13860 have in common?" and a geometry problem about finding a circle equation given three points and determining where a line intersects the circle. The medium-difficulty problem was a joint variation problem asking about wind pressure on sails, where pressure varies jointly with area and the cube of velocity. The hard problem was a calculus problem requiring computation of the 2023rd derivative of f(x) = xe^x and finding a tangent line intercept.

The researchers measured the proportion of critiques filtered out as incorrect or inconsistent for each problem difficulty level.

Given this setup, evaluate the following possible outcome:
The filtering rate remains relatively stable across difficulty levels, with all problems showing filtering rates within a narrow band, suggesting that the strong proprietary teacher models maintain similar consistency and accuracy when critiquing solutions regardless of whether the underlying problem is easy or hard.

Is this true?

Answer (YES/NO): NO